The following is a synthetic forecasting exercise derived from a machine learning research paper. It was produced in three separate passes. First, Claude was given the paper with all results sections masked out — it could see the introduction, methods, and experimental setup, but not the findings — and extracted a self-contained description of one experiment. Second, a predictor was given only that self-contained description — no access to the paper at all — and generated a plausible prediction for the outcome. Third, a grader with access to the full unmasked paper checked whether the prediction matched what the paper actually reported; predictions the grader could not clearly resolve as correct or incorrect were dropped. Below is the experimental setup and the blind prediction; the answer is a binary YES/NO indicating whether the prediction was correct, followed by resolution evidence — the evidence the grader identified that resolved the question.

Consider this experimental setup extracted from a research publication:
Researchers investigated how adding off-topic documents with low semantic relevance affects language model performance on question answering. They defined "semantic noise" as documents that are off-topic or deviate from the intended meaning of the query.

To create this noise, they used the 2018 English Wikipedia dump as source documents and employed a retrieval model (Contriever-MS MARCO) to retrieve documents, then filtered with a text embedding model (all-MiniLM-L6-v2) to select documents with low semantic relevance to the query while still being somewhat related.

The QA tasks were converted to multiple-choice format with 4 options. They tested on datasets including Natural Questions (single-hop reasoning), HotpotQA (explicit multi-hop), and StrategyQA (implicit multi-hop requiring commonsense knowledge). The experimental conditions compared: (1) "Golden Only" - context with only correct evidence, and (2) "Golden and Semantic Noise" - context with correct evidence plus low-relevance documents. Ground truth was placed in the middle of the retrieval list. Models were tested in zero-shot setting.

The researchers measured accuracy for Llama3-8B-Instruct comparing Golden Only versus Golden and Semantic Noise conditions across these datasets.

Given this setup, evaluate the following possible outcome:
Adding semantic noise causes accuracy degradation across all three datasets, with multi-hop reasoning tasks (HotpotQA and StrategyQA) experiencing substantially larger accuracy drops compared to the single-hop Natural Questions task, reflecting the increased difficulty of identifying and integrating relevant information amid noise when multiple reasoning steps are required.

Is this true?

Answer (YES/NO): NO